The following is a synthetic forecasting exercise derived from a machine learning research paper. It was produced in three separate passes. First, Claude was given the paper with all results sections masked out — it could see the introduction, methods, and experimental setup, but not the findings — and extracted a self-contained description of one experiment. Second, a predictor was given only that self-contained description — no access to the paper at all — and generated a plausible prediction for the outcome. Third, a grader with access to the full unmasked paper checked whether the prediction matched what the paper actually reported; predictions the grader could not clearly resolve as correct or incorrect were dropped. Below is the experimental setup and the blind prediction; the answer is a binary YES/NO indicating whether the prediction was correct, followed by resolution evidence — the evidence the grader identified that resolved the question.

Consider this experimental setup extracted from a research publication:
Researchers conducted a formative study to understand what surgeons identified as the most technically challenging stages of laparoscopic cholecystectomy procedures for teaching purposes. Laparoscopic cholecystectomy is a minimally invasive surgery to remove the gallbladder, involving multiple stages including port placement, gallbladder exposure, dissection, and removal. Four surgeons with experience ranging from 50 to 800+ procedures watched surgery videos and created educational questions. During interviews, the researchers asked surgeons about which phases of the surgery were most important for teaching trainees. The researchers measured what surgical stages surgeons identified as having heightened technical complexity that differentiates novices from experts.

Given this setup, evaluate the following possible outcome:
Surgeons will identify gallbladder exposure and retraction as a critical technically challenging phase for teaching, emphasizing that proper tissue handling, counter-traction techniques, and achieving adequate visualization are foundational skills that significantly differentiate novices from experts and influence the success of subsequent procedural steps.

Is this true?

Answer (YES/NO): YES